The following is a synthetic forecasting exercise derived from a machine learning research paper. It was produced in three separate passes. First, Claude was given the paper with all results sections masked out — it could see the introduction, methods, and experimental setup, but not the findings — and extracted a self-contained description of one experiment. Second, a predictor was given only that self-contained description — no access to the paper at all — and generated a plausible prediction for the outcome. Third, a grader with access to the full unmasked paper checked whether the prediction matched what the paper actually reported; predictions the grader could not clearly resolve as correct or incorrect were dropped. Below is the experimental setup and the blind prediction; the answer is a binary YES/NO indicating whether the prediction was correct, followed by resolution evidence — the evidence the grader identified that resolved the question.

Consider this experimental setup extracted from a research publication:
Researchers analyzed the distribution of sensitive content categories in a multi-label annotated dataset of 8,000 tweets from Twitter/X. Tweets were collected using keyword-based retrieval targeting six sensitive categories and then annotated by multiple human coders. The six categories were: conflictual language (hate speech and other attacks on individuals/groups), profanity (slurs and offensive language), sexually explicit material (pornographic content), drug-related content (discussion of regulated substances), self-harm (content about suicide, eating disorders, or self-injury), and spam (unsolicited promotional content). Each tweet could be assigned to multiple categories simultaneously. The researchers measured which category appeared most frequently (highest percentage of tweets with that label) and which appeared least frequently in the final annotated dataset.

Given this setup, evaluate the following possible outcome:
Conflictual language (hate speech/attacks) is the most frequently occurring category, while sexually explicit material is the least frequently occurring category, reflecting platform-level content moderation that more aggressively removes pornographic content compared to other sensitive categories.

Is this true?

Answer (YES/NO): NO